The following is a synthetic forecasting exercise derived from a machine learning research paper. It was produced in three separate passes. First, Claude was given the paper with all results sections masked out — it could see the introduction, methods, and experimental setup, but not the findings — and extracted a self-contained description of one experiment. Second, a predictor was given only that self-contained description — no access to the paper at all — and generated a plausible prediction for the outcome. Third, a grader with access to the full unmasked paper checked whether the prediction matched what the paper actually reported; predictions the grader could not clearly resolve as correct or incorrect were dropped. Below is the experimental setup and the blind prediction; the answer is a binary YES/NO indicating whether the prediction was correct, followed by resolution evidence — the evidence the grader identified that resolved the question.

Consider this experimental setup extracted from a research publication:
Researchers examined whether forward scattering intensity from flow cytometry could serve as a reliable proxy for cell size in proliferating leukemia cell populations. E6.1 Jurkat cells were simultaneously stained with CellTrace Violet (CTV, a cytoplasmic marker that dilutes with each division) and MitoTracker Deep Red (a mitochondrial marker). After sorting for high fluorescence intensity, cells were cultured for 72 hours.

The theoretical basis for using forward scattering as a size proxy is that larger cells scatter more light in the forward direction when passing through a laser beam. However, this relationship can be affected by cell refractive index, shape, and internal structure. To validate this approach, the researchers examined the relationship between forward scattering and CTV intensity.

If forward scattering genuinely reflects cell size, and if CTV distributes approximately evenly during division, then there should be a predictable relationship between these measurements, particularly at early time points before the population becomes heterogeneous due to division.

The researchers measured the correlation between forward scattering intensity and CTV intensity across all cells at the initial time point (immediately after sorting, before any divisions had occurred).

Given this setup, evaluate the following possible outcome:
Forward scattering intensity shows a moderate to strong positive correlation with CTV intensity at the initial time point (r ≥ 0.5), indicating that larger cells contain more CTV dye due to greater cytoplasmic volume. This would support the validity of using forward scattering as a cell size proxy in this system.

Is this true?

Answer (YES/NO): NO